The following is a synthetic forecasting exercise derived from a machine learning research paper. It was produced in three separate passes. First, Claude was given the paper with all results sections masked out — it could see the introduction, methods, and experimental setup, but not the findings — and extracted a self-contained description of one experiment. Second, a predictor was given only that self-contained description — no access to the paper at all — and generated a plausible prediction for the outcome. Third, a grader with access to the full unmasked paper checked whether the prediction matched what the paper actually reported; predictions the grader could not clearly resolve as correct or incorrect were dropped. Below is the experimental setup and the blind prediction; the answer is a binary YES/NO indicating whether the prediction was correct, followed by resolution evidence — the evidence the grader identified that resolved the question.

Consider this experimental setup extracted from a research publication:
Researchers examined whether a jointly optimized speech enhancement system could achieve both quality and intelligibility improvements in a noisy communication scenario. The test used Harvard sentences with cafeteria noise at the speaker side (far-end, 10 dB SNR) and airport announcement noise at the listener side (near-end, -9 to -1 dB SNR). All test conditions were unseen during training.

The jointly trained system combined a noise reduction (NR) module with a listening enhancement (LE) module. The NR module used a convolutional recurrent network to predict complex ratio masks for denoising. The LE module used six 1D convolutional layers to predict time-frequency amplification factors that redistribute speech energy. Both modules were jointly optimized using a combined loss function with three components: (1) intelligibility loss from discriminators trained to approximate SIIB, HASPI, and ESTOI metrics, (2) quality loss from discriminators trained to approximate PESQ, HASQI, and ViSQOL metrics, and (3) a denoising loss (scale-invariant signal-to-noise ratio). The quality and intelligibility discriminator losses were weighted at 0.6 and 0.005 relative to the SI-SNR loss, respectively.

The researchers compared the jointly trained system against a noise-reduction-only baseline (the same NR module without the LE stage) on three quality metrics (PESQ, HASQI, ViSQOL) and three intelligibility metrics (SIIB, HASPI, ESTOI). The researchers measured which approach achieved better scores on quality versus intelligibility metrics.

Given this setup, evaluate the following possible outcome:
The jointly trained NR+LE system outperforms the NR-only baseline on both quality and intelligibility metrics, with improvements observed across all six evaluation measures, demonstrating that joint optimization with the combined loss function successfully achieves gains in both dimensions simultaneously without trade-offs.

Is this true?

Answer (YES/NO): NO